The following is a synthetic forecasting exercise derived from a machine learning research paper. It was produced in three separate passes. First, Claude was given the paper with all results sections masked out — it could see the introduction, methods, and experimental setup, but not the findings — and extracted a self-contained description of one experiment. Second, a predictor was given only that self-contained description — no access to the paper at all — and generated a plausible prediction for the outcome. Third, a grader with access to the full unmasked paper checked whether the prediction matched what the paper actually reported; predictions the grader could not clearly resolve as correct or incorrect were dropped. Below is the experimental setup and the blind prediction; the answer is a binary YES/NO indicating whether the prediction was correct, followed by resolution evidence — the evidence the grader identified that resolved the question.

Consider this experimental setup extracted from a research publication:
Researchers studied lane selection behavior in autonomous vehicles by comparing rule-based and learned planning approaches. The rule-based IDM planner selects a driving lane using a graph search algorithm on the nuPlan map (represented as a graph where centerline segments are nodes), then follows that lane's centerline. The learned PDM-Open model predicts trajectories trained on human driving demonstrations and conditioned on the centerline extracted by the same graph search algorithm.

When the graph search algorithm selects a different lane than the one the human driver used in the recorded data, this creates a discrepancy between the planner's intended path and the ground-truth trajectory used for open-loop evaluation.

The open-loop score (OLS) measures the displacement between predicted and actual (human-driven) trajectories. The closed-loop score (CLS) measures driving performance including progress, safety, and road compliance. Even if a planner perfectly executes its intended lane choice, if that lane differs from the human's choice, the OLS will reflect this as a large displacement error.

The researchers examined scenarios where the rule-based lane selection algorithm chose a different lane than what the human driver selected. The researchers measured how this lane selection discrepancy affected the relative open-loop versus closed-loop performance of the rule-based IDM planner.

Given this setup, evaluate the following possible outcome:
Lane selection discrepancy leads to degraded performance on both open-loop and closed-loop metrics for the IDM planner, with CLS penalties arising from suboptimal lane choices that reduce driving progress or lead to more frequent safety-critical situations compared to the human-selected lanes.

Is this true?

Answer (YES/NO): NO